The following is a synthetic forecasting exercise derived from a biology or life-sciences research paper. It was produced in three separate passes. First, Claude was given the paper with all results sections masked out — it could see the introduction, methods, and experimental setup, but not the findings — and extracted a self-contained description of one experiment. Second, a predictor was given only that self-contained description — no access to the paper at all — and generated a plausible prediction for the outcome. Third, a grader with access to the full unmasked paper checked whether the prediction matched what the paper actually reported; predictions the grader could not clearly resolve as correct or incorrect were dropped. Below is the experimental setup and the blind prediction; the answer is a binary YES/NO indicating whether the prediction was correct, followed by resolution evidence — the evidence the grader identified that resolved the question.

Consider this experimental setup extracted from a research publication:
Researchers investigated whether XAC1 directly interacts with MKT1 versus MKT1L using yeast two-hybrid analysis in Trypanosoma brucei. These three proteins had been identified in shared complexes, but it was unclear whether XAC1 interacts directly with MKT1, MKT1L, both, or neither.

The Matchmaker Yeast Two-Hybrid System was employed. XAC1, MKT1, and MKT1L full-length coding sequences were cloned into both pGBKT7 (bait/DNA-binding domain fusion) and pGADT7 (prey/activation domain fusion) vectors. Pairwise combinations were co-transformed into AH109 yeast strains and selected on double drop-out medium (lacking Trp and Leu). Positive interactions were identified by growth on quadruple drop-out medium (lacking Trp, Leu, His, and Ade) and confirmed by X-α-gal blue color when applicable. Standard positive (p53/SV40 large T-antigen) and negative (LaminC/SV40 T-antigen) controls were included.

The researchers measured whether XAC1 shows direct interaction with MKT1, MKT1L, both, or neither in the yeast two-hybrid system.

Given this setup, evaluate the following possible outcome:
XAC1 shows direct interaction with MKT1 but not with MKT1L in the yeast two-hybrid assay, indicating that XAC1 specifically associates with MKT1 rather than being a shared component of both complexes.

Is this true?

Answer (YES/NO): NO